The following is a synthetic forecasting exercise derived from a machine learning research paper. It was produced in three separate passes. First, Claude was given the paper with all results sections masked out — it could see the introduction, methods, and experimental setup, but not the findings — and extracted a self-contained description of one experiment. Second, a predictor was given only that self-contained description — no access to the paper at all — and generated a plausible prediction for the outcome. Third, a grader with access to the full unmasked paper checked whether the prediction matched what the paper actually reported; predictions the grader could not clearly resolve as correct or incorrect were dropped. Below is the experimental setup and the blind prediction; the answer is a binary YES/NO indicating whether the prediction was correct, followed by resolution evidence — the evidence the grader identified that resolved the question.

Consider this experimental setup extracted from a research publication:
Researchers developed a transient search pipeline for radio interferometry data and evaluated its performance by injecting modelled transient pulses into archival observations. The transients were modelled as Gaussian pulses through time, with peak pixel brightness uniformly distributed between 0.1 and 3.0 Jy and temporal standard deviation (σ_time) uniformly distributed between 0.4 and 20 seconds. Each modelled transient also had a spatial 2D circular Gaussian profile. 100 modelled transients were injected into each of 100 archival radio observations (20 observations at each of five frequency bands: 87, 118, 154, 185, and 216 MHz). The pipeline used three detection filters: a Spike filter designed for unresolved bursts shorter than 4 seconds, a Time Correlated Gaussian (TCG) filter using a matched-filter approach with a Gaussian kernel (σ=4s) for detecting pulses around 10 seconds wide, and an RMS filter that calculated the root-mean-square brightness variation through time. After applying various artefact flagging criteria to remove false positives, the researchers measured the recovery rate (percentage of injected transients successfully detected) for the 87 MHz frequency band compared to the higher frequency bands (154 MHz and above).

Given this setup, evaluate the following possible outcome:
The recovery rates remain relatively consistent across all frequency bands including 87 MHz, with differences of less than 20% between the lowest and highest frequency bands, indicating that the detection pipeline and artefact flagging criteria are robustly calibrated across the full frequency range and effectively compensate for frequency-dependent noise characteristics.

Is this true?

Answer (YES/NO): NO